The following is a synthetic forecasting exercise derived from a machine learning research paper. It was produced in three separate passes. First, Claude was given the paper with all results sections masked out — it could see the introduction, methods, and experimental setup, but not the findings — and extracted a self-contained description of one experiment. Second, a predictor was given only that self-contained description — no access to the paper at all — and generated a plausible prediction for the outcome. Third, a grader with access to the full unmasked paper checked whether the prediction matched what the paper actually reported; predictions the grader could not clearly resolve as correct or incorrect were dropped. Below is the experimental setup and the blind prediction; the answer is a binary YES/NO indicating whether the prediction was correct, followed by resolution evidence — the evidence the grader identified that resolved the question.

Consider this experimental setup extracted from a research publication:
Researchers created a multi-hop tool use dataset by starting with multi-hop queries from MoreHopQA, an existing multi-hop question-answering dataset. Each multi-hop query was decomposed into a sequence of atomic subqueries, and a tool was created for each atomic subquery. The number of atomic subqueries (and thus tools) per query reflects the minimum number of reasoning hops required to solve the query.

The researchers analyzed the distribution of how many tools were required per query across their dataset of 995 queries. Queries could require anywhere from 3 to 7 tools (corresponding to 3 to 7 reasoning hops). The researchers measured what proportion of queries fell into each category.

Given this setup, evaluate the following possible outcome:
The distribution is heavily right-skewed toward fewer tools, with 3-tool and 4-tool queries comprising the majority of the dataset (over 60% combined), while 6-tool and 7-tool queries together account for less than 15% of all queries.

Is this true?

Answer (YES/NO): YES